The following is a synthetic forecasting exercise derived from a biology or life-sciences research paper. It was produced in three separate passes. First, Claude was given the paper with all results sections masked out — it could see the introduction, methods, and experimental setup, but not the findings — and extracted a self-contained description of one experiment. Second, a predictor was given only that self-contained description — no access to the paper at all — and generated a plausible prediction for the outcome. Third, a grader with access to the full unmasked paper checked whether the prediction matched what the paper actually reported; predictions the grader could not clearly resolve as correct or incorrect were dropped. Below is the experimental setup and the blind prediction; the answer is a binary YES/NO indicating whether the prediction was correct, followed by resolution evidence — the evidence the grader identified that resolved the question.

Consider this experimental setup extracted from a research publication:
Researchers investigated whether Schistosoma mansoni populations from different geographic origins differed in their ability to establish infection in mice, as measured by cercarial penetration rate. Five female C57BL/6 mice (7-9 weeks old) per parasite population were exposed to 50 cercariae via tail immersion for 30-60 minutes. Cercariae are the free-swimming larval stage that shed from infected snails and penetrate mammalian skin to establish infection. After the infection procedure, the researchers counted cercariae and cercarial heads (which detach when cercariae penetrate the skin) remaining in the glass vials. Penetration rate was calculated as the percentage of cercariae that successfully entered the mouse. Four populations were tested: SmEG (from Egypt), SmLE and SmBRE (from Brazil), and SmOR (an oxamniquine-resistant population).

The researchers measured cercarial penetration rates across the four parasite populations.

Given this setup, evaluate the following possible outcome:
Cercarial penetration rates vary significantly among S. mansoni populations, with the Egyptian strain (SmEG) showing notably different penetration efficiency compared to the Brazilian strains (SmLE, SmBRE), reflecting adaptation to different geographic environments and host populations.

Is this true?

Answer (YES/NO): NO